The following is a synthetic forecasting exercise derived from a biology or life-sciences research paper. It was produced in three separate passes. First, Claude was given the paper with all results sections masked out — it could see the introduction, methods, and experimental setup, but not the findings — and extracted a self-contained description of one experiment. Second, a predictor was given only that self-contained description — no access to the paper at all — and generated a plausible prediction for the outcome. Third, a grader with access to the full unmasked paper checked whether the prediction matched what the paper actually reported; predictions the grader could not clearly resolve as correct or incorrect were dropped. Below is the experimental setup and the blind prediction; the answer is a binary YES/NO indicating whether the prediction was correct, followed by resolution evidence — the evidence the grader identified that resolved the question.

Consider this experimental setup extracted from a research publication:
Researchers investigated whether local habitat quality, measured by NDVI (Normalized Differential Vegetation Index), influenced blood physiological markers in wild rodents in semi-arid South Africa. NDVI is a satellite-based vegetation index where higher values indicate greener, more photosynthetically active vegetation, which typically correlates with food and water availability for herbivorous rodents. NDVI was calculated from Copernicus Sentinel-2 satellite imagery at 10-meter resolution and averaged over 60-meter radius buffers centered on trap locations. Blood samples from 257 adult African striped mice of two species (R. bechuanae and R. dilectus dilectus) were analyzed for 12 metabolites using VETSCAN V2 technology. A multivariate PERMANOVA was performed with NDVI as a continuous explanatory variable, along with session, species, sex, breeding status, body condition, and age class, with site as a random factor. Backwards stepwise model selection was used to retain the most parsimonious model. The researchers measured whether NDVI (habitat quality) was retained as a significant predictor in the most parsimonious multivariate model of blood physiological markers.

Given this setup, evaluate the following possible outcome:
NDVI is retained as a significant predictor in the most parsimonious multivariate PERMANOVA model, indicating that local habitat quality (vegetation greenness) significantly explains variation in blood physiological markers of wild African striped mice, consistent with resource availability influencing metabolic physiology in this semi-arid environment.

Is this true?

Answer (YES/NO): NO